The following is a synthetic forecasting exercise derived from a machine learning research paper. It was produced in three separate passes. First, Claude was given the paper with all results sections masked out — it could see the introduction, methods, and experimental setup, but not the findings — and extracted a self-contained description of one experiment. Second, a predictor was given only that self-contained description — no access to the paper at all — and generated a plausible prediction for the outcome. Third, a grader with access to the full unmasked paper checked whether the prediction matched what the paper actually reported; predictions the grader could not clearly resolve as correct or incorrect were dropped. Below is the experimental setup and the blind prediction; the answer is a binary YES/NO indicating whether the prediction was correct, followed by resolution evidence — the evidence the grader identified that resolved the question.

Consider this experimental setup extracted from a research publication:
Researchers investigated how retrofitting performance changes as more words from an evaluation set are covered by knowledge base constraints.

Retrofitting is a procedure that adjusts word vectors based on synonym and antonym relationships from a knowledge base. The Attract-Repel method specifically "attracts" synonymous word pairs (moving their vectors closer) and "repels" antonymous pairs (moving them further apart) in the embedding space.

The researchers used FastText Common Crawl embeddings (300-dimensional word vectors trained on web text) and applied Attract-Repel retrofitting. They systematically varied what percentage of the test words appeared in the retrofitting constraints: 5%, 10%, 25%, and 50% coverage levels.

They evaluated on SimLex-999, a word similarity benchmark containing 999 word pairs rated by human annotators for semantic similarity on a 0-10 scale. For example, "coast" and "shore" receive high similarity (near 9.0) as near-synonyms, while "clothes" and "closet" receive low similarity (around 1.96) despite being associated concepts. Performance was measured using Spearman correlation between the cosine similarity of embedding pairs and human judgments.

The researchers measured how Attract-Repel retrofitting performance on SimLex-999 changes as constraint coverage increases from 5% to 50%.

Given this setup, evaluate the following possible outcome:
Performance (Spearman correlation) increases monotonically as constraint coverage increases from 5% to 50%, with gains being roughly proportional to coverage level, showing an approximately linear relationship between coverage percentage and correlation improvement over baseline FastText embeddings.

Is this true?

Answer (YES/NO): NO